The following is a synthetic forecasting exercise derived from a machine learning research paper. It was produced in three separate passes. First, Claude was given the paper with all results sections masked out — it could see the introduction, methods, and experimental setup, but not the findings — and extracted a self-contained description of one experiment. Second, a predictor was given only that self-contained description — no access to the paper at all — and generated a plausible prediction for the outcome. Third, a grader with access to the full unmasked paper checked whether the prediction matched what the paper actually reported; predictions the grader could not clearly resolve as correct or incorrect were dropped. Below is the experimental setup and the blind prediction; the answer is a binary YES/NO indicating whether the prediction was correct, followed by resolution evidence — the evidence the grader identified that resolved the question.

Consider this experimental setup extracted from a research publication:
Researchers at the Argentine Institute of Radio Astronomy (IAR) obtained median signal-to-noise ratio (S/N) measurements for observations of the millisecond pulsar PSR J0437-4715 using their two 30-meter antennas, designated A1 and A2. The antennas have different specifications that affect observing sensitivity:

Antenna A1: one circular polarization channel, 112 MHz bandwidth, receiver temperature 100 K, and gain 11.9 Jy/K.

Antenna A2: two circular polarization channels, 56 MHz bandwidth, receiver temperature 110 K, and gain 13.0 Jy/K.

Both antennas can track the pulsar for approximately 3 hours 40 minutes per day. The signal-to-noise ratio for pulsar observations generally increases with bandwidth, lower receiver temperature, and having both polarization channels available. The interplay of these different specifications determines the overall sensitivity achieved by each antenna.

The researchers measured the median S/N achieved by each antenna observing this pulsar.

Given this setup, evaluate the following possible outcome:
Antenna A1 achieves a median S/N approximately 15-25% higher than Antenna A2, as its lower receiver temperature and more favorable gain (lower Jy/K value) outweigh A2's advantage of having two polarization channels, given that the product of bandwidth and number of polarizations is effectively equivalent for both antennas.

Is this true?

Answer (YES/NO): NO